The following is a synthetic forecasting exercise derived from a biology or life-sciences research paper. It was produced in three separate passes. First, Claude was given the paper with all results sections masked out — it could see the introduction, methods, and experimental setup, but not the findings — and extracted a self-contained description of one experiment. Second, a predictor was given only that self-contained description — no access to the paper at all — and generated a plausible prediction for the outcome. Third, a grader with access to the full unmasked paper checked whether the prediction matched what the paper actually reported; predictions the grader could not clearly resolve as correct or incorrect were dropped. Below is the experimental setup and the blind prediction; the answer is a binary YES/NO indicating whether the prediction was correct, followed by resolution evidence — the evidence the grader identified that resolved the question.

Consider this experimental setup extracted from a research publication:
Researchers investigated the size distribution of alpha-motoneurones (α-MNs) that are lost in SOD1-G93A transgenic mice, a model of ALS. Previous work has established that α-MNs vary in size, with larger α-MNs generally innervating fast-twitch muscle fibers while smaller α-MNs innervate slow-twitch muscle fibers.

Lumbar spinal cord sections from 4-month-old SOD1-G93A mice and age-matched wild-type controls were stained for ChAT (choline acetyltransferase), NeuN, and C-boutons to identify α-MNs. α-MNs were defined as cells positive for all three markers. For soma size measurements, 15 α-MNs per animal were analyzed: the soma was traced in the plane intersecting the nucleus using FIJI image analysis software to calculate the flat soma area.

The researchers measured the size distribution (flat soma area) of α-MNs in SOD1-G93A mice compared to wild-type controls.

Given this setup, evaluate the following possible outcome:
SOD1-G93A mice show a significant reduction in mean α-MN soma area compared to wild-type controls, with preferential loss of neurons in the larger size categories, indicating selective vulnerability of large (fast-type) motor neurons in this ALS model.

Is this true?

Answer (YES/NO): YES